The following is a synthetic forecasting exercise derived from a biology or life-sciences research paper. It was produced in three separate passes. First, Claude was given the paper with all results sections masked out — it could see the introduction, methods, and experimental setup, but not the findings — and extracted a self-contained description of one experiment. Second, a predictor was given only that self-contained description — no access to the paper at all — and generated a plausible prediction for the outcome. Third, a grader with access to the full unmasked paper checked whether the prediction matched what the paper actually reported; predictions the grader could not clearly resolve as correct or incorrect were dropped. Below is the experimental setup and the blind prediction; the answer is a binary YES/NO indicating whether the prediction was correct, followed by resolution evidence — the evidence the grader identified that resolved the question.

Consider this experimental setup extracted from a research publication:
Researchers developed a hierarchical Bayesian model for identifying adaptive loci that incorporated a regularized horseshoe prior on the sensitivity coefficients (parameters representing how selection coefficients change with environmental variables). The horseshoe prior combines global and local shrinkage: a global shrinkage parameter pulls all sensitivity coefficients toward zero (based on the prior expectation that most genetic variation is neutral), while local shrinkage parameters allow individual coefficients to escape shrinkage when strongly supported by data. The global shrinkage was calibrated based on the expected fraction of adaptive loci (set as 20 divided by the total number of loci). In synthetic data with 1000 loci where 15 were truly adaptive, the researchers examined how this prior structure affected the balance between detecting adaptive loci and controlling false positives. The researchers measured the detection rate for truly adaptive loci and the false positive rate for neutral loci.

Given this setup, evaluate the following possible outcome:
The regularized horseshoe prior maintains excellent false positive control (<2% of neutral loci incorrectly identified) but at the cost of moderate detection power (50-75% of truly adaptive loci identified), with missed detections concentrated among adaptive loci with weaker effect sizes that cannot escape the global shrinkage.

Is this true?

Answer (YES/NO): NO